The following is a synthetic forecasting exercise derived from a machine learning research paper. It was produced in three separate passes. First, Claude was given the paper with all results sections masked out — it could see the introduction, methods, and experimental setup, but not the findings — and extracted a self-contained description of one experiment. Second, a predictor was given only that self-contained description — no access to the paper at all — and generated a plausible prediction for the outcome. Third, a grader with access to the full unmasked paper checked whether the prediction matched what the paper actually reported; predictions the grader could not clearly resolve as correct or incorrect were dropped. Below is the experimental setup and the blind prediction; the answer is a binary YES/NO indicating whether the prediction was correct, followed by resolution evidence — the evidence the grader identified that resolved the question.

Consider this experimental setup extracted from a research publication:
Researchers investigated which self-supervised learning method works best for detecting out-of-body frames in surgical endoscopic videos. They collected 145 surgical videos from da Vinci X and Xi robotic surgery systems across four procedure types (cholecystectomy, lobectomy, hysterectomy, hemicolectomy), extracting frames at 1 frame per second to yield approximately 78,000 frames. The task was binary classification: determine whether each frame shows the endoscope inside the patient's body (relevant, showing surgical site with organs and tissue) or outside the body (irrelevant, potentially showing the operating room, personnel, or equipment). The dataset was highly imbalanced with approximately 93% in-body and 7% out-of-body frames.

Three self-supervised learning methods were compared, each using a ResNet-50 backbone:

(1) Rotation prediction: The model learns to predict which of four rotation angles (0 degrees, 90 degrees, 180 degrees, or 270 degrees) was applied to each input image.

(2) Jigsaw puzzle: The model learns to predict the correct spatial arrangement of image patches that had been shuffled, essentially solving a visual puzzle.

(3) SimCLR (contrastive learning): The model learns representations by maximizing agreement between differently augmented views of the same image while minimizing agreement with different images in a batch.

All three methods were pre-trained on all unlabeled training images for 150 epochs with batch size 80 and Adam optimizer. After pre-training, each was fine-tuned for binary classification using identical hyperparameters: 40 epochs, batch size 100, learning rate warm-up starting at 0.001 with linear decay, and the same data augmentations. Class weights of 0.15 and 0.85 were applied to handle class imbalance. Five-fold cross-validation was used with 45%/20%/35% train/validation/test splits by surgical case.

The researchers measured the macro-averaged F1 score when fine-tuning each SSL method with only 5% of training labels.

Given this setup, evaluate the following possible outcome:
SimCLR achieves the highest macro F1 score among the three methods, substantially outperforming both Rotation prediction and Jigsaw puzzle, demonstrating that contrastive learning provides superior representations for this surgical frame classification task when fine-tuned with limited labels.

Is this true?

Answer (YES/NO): NO